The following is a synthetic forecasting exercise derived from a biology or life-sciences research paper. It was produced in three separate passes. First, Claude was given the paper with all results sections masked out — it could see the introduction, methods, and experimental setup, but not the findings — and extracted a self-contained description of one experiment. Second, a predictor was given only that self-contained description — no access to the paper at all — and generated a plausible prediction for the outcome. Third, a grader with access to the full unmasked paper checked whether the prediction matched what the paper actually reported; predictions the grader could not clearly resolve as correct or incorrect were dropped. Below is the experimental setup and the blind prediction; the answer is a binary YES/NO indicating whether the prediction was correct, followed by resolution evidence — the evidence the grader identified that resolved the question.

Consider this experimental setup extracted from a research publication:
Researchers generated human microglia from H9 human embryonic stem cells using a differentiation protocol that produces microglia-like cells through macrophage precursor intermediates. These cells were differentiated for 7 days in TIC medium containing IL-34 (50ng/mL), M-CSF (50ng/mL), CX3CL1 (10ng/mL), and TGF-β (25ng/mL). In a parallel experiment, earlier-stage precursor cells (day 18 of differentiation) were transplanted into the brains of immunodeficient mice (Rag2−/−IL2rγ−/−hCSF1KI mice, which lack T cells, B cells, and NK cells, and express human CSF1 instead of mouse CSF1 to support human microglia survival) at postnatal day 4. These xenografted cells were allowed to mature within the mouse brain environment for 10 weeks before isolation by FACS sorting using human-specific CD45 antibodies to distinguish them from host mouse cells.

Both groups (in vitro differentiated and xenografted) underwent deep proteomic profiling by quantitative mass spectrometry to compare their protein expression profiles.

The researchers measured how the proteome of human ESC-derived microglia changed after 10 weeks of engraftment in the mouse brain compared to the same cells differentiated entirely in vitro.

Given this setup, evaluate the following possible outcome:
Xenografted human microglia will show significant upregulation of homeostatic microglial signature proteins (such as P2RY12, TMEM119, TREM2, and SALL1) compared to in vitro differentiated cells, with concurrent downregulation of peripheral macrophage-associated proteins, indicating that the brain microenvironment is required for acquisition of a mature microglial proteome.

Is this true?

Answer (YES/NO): YES